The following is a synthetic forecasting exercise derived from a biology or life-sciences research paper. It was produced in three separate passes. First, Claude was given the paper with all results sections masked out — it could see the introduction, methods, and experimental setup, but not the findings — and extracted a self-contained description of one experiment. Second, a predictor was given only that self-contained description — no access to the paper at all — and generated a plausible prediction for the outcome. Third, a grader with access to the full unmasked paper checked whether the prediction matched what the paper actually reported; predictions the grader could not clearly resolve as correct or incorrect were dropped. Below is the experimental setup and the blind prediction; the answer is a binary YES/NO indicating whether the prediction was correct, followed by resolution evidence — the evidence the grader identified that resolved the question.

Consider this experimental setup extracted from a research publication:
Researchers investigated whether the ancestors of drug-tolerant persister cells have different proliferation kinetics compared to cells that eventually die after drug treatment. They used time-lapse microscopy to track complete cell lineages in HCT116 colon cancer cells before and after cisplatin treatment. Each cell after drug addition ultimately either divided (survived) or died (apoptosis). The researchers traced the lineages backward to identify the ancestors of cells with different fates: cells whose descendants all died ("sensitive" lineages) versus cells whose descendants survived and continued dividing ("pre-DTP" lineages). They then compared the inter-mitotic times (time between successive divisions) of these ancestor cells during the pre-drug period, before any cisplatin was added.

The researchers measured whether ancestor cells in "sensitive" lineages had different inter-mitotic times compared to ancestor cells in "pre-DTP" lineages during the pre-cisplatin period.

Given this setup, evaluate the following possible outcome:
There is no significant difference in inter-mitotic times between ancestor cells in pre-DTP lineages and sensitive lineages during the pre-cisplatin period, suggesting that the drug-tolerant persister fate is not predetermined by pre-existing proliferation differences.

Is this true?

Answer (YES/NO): YES